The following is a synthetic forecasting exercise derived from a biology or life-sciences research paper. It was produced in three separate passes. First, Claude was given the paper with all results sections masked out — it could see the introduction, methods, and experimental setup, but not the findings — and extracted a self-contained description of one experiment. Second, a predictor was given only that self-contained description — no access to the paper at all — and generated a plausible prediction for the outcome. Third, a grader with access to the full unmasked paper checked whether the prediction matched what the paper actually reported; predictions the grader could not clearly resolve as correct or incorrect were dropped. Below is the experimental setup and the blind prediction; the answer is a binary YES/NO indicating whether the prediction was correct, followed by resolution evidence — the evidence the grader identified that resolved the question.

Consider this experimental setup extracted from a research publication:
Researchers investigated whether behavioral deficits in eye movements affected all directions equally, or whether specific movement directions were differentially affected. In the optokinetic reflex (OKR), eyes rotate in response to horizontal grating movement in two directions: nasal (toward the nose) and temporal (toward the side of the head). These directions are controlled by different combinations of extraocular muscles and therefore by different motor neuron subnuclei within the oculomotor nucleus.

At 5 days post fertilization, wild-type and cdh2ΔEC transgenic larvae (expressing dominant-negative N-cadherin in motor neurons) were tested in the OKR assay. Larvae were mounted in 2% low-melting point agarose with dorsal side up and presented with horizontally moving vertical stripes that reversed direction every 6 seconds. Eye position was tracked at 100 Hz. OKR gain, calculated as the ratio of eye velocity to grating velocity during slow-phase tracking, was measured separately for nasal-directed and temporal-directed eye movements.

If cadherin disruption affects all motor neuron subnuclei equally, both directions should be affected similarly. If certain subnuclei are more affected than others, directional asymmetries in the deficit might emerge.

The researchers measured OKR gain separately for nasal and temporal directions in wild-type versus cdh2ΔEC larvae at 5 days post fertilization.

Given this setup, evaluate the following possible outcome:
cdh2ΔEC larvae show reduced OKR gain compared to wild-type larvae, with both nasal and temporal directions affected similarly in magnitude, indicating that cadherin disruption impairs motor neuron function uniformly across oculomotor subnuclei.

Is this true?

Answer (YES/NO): NO